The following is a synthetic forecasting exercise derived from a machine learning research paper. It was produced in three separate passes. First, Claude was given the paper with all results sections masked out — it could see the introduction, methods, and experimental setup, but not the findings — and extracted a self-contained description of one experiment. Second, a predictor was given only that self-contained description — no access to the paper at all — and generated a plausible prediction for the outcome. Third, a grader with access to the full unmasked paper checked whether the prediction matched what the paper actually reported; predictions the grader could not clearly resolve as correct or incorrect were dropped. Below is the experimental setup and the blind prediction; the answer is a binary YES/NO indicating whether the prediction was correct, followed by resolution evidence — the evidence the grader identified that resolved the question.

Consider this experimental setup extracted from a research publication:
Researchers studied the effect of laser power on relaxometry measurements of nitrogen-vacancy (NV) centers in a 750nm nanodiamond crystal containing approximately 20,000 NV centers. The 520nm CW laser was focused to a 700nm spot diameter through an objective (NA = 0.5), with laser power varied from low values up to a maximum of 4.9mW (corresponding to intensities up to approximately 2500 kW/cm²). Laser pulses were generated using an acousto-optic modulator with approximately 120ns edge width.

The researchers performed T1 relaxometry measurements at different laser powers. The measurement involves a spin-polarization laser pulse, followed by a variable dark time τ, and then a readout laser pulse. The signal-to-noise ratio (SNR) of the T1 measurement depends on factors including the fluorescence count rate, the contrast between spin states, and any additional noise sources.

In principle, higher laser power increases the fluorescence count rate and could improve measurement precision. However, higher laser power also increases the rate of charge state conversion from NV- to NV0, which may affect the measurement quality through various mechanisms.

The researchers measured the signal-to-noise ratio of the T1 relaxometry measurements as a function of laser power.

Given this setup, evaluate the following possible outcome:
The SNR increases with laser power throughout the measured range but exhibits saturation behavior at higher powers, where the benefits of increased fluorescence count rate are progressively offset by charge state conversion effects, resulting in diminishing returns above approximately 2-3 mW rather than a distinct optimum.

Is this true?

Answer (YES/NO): NO